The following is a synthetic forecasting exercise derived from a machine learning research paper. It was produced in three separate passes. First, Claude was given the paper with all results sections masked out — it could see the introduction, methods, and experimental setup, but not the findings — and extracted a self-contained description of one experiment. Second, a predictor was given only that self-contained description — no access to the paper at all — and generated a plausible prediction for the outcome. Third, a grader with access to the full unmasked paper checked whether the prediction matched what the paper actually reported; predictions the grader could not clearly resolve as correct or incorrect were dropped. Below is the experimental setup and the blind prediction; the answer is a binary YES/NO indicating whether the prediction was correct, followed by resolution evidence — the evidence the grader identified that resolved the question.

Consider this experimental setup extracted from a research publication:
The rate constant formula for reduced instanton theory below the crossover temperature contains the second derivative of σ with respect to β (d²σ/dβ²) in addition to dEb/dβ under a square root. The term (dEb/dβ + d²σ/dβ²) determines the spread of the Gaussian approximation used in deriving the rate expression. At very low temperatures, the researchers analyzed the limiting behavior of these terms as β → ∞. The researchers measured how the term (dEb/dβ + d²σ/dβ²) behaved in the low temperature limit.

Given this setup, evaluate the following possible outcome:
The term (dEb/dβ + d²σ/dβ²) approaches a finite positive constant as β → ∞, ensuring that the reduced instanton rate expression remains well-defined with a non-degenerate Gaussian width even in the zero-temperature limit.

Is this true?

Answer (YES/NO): NO